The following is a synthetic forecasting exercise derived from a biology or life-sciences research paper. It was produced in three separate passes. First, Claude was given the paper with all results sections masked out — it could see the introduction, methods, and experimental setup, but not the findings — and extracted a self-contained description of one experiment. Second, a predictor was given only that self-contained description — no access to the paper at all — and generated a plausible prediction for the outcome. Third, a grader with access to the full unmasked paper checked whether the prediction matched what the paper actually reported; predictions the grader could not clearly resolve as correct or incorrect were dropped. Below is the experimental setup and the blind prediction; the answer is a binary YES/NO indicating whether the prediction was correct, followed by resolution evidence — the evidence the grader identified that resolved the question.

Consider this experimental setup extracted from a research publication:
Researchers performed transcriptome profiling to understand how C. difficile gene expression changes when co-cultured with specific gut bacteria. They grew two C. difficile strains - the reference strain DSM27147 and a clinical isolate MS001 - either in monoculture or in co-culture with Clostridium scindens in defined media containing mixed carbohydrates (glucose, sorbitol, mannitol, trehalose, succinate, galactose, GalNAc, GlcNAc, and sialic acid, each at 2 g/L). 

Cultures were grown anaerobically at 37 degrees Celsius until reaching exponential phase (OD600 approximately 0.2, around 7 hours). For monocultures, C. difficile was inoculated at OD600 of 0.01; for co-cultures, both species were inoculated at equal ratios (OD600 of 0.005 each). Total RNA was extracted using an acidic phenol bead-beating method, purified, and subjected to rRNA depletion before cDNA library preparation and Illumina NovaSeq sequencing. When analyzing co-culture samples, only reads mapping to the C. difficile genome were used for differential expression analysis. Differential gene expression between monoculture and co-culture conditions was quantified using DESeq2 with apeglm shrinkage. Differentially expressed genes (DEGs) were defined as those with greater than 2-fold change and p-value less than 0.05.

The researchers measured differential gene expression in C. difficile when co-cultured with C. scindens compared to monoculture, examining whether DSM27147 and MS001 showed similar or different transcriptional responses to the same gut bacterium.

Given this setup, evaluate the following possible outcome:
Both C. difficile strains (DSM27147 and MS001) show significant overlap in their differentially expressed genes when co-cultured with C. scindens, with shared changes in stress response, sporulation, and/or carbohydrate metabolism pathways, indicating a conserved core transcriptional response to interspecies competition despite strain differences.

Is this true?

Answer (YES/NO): YES